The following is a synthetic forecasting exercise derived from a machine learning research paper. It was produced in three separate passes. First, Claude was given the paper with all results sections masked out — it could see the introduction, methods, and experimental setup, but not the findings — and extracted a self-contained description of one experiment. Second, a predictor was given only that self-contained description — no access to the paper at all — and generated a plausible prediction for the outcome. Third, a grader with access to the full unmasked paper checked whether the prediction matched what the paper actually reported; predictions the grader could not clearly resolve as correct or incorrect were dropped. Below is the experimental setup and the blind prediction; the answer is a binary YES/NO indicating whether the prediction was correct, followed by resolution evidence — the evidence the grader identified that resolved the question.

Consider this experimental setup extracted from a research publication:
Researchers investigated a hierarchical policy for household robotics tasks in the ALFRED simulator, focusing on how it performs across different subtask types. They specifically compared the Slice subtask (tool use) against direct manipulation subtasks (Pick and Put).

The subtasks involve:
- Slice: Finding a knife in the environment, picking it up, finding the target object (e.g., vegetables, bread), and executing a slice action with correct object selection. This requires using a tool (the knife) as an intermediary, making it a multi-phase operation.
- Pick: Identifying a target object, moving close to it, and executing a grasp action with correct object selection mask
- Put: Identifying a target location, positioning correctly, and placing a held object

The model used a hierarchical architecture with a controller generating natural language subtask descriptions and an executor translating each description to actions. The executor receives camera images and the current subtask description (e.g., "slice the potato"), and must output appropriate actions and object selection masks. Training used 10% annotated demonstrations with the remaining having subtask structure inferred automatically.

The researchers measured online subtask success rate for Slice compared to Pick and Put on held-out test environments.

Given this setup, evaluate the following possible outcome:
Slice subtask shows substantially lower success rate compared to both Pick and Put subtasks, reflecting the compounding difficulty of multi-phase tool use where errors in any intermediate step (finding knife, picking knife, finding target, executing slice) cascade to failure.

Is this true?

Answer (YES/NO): NO